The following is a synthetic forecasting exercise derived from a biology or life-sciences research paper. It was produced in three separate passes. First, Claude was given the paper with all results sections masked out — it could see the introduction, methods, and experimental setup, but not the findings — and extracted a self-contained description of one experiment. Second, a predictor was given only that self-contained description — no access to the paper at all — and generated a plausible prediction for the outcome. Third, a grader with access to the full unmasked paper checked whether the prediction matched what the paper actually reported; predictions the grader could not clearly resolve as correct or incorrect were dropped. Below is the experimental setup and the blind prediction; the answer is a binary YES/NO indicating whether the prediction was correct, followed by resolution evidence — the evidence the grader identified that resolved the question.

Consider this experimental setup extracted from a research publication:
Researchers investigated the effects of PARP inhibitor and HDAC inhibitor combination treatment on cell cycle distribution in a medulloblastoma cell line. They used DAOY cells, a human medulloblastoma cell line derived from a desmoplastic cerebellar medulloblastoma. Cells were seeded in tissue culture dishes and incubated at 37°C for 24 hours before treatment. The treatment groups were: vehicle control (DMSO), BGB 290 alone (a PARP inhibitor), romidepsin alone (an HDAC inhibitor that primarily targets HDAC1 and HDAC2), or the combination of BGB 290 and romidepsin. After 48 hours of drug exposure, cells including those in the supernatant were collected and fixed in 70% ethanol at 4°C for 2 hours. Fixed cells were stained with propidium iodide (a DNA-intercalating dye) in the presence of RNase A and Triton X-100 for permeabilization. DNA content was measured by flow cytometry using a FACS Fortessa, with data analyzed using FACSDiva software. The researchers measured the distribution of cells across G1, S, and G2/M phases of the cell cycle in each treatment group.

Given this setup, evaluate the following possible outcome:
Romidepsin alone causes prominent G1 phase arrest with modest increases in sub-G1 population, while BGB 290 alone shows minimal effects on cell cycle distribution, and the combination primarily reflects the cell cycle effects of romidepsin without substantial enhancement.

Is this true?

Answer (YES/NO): NO